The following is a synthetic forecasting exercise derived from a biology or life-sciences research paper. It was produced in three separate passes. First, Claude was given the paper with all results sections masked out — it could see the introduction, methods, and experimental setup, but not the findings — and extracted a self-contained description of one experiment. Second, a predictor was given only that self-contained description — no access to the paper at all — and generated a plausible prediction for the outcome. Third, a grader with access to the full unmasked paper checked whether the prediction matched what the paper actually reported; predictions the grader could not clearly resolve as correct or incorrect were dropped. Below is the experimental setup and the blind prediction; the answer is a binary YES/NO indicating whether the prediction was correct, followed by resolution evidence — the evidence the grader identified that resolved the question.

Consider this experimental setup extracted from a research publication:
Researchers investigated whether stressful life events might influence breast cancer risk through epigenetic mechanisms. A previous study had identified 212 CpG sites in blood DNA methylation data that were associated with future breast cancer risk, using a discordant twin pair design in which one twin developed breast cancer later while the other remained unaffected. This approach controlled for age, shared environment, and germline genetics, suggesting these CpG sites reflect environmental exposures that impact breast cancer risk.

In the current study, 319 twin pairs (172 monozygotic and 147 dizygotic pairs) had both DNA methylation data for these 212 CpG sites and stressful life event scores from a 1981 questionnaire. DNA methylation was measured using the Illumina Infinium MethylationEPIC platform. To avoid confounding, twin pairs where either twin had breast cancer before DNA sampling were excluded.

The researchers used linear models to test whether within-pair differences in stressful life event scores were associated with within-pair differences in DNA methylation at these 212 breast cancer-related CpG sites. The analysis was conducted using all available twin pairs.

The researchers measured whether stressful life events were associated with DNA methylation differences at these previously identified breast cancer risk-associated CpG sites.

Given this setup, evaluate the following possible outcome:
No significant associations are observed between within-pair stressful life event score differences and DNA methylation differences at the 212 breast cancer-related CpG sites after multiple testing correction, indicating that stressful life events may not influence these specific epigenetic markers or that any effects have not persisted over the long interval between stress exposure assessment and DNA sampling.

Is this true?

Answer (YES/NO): NO